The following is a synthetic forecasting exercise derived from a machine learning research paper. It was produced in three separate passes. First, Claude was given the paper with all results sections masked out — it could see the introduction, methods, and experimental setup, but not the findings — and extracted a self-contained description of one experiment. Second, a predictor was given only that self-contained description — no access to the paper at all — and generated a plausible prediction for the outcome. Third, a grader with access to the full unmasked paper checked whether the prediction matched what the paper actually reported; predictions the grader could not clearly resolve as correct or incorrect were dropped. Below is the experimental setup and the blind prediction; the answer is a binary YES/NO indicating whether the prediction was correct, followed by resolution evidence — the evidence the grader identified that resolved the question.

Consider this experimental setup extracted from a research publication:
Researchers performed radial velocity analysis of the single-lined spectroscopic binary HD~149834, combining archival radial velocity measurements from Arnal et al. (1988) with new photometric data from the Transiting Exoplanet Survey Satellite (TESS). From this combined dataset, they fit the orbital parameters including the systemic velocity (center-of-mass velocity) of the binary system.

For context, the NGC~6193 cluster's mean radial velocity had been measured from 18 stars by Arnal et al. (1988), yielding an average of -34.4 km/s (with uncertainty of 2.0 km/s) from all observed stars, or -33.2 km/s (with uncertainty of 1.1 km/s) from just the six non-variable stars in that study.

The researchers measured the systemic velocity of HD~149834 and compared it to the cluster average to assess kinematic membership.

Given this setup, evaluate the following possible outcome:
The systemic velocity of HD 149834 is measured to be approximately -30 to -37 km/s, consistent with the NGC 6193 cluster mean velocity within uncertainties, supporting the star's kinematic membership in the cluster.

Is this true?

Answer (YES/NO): YES